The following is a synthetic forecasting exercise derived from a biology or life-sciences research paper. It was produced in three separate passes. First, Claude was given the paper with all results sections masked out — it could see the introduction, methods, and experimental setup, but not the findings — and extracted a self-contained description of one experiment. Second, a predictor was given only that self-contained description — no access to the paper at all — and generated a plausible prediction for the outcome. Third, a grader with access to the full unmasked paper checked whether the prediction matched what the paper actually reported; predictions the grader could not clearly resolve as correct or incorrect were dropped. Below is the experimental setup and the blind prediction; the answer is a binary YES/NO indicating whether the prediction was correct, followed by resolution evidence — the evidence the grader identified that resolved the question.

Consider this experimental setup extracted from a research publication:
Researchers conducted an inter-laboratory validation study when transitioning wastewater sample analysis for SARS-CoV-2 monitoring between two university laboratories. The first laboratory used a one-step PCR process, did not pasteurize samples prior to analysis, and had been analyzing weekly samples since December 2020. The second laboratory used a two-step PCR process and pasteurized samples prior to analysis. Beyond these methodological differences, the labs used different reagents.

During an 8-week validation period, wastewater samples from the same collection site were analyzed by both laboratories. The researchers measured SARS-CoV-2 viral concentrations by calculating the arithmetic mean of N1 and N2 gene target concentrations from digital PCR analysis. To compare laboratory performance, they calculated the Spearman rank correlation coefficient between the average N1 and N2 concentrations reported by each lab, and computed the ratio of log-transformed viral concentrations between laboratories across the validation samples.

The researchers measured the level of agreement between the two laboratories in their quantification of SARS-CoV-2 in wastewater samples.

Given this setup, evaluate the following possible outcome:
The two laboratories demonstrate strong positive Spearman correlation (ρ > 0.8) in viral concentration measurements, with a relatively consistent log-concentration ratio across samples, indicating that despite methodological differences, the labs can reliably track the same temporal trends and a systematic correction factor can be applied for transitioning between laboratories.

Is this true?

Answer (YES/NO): NO